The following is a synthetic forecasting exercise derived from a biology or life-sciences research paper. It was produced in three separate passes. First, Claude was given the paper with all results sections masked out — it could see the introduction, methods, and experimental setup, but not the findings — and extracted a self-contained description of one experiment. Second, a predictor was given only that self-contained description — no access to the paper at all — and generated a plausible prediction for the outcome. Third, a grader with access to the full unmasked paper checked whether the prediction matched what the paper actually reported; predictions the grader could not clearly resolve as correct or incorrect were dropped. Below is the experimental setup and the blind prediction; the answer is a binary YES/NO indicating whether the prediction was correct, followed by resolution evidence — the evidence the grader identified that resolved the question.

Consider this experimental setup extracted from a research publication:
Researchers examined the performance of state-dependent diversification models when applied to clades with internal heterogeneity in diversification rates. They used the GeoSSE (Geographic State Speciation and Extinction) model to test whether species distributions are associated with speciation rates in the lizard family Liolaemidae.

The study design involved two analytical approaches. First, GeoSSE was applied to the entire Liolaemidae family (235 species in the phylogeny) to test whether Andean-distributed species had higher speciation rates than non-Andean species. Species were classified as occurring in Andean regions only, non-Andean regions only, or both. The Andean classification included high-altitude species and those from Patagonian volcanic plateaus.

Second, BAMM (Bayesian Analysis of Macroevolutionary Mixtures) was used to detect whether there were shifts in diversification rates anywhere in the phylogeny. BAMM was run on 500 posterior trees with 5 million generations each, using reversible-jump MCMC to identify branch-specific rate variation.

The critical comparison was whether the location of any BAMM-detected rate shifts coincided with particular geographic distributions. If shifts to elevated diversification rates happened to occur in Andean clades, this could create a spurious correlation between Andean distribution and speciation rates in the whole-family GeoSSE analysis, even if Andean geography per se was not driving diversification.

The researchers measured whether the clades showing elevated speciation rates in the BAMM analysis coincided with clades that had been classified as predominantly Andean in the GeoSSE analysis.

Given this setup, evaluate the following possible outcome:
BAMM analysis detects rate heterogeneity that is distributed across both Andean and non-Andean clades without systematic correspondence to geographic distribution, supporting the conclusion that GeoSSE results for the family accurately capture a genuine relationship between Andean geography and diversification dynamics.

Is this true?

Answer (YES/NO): NO